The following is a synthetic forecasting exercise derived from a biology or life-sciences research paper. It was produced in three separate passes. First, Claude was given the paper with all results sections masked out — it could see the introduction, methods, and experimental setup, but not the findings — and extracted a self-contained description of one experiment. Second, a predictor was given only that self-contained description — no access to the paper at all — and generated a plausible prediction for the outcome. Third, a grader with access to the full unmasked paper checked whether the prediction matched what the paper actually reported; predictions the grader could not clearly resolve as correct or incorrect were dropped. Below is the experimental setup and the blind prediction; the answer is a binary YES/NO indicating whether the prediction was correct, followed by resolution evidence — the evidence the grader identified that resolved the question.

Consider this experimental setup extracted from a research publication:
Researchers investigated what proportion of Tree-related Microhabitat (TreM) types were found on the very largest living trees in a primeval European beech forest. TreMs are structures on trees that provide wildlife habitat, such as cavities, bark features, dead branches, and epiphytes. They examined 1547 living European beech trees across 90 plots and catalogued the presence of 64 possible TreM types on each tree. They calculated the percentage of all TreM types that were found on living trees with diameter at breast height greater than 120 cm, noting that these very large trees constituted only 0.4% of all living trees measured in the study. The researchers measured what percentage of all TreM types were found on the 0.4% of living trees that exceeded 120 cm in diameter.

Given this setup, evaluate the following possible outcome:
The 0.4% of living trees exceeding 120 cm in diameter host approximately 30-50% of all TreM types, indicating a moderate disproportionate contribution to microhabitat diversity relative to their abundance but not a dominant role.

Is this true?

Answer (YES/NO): YES